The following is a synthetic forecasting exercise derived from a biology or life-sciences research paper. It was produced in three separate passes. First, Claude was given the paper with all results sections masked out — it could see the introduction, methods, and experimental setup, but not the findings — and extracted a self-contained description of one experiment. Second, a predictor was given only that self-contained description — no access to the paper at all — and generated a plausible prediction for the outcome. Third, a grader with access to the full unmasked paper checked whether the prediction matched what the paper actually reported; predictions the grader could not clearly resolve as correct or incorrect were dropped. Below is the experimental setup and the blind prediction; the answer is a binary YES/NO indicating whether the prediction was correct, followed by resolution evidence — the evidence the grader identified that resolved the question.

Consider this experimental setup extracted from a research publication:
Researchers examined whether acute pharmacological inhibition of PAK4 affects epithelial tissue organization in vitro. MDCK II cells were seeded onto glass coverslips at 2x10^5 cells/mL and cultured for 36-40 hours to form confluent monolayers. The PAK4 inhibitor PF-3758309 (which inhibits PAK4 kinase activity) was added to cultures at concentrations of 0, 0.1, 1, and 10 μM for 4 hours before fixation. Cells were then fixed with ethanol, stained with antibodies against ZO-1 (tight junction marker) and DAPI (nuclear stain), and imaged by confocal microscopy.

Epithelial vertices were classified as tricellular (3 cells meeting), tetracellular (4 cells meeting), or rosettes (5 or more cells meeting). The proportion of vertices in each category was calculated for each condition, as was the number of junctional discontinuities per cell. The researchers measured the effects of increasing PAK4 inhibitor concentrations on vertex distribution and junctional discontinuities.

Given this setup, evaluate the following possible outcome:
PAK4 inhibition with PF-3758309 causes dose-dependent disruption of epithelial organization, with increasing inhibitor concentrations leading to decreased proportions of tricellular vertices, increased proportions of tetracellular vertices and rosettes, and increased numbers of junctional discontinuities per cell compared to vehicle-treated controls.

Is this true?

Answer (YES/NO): NO